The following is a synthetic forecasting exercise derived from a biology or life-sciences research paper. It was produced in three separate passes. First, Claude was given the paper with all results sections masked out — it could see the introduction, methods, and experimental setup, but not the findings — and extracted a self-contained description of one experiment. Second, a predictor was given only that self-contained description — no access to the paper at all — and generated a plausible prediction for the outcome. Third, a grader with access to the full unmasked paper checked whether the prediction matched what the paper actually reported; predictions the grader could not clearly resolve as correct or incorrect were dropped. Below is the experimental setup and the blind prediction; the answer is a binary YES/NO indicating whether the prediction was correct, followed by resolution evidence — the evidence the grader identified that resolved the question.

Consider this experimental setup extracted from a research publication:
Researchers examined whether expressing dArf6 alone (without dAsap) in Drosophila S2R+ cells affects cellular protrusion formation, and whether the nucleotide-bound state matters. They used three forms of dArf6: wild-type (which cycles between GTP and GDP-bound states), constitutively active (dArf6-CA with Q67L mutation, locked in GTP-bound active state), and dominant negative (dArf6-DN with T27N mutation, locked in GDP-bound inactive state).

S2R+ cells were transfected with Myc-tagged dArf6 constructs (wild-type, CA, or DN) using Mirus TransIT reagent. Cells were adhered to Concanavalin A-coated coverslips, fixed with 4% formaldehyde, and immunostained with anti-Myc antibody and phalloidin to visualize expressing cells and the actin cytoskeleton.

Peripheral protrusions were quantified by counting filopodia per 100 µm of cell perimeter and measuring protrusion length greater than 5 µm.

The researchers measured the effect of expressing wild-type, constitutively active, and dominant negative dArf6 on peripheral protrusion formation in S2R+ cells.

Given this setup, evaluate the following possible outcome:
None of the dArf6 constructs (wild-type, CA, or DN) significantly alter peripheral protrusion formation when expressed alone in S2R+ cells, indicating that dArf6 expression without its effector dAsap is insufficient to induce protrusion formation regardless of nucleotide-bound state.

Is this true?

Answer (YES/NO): NO